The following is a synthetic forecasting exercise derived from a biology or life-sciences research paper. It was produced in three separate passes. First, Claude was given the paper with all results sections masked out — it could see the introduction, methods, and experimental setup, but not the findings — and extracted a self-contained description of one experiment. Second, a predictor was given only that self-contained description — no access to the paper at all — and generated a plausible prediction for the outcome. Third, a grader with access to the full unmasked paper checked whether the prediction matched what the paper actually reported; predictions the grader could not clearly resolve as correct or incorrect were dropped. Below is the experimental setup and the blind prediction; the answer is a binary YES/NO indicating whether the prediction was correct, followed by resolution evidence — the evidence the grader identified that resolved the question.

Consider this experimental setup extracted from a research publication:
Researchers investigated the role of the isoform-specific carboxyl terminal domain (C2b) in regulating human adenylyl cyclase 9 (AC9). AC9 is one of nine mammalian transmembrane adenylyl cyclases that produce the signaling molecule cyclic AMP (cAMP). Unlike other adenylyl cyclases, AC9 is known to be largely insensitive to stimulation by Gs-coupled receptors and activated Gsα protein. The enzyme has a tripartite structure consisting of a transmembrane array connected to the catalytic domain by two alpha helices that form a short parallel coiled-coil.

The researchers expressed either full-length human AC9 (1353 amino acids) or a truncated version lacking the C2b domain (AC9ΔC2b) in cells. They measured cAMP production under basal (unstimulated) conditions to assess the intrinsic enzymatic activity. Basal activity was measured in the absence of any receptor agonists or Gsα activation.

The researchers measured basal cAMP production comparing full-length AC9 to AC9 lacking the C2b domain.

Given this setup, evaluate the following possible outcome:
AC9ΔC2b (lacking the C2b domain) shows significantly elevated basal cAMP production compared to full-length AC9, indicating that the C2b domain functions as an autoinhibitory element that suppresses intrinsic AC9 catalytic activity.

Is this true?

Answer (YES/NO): NO